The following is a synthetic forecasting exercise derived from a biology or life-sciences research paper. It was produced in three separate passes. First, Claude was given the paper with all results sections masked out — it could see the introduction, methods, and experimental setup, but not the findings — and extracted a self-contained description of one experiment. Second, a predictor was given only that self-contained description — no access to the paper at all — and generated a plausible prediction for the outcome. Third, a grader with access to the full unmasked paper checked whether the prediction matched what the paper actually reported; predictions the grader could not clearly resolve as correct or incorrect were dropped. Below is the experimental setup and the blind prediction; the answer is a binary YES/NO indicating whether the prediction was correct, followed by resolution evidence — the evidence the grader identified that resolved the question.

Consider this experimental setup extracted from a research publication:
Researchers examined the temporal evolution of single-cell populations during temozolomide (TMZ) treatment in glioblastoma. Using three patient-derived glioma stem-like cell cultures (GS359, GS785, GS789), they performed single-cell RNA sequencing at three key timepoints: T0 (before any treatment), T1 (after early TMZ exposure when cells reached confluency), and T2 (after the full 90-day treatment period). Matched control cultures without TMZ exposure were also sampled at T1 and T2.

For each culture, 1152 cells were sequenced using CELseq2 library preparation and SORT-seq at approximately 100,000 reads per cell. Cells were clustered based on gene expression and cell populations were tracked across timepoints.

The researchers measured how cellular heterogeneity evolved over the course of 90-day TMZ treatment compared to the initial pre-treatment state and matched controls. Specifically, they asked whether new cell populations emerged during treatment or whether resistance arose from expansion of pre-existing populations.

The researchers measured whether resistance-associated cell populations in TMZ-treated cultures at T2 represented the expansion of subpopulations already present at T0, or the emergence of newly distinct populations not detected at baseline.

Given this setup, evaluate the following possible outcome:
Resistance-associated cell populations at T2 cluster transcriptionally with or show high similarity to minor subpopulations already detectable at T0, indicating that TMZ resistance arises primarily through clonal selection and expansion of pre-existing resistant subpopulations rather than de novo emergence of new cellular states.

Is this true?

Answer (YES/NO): YES